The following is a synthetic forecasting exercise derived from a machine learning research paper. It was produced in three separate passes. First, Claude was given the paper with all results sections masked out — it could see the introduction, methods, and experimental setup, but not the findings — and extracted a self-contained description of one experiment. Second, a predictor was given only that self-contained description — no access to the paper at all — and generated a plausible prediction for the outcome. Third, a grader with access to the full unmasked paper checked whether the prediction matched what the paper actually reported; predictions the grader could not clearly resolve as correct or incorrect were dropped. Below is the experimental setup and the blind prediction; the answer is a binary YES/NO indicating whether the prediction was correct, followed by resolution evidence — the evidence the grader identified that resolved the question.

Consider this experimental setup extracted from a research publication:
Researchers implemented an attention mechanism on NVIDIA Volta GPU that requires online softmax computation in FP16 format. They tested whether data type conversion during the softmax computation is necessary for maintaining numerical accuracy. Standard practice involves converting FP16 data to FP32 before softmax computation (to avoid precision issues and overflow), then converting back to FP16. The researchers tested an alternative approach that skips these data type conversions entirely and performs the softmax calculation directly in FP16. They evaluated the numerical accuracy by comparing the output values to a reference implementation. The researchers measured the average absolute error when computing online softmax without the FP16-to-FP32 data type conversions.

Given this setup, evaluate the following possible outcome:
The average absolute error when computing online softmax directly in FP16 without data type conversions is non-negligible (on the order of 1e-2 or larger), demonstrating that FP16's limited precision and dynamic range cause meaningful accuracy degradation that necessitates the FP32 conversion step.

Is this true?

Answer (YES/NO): YES